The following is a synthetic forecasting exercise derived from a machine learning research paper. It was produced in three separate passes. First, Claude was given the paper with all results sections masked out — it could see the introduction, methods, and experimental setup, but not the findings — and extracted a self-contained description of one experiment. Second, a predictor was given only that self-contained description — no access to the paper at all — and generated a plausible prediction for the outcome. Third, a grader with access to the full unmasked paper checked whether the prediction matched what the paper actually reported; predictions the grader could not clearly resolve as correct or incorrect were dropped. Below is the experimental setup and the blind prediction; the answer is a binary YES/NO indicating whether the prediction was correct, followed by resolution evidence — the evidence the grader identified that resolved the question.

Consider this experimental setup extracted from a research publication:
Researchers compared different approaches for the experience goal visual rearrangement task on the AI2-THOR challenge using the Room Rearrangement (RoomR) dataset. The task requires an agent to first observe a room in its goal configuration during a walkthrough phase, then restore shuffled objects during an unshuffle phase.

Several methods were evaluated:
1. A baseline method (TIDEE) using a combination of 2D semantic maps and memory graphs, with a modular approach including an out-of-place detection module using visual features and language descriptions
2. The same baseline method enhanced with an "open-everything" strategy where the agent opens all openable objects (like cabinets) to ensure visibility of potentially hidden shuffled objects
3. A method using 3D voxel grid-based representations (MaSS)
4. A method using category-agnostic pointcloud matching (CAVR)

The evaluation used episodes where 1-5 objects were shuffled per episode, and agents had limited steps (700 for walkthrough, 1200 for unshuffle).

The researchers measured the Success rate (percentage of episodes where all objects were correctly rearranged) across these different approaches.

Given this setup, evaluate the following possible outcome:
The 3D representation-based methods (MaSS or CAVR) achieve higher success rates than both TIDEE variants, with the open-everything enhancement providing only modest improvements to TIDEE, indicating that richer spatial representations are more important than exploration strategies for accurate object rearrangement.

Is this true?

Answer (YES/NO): NO